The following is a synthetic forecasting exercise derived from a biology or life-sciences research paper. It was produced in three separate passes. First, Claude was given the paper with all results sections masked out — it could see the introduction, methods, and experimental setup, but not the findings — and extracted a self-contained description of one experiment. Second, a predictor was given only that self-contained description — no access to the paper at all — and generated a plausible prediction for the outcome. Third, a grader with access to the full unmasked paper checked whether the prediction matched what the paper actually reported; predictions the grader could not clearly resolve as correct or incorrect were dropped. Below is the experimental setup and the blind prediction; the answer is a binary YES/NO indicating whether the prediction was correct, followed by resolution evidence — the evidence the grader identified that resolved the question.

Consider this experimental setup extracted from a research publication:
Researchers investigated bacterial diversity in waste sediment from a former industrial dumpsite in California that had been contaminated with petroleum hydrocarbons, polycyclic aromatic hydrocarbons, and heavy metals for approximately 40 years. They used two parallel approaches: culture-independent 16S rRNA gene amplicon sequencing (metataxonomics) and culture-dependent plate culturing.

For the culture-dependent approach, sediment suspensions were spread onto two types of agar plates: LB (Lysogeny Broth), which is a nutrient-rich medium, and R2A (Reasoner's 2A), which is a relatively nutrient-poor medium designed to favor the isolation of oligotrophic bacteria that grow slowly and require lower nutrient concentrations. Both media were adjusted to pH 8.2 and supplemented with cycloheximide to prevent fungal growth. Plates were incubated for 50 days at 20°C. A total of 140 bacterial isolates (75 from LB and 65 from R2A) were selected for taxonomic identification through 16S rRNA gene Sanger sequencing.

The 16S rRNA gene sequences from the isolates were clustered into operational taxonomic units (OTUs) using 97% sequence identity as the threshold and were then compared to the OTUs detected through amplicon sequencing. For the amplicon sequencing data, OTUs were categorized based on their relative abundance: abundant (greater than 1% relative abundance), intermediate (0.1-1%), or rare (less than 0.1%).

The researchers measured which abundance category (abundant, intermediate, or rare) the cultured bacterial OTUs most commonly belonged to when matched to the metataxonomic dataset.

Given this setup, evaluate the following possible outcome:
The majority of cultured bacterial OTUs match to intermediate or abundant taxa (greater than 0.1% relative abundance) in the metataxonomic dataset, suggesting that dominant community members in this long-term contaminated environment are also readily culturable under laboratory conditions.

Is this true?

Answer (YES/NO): NO